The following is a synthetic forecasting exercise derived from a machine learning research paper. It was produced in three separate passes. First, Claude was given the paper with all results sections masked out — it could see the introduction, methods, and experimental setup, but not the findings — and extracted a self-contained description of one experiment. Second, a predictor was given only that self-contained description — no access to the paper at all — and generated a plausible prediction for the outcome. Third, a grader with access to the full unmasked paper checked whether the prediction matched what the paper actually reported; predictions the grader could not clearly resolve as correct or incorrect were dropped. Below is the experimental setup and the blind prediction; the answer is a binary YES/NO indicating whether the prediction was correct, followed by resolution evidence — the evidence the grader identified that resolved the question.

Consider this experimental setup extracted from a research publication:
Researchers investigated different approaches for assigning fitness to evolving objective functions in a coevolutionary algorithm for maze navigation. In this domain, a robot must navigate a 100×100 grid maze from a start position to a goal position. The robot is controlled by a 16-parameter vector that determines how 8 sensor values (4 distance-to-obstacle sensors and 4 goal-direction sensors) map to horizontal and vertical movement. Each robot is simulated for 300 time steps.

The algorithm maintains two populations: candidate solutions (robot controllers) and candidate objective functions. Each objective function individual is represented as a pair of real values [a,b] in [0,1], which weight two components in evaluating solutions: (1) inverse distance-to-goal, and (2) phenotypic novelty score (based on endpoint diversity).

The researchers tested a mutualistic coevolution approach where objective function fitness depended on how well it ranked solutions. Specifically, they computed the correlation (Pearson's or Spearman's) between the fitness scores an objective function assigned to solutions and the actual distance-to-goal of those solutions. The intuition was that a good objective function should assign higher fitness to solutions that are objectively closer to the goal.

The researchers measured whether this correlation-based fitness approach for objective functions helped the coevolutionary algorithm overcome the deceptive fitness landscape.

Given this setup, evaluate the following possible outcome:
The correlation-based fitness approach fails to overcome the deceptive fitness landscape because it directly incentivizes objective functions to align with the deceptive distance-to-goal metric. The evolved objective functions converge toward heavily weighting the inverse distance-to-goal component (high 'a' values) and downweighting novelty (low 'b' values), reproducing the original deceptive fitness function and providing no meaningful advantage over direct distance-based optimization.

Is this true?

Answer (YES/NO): NO